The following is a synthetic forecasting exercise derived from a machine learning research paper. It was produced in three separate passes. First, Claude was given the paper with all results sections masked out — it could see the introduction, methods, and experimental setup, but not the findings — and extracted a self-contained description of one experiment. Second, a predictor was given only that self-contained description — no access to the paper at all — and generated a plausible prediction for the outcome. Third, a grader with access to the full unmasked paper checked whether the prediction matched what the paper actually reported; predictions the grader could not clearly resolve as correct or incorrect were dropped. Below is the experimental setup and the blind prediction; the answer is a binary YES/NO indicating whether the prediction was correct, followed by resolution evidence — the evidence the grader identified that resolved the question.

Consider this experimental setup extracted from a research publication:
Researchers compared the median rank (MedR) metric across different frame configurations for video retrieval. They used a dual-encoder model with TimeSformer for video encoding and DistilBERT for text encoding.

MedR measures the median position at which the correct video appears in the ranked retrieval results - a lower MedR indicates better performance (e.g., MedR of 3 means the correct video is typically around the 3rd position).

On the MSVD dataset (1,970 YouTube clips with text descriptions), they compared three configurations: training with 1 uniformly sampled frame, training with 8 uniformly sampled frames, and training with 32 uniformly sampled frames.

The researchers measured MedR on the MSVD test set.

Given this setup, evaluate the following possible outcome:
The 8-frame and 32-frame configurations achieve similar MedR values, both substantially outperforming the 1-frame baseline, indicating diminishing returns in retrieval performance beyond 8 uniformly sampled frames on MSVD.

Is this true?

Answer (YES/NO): NO